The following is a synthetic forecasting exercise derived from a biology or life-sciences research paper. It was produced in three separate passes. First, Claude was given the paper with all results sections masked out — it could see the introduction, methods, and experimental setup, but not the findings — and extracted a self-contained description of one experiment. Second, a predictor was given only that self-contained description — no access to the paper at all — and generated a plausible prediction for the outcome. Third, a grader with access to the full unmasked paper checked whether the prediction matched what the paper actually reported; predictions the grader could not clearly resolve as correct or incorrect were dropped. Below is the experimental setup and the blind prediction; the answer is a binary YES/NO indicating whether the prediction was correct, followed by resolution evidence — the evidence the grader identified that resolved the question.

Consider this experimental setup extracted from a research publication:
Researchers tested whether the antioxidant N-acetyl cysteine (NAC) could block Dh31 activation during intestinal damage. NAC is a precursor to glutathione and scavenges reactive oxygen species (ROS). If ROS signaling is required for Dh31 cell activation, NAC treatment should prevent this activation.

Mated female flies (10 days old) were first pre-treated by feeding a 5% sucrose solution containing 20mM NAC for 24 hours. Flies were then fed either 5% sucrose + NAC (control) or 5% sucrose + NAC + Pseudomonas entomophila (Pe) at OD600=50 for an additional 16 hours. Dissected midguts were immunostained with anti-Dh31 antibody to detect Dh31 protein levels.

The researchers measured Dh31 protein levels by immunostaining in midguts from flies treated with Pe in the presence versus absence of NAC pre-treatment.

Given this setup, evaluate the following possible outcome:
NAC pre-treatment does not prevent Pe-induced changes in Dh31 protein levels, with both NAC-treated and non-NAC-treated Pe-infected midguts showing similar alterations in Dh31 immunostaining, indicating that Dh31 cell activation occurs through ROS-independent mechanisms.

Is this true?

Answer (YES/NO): NO